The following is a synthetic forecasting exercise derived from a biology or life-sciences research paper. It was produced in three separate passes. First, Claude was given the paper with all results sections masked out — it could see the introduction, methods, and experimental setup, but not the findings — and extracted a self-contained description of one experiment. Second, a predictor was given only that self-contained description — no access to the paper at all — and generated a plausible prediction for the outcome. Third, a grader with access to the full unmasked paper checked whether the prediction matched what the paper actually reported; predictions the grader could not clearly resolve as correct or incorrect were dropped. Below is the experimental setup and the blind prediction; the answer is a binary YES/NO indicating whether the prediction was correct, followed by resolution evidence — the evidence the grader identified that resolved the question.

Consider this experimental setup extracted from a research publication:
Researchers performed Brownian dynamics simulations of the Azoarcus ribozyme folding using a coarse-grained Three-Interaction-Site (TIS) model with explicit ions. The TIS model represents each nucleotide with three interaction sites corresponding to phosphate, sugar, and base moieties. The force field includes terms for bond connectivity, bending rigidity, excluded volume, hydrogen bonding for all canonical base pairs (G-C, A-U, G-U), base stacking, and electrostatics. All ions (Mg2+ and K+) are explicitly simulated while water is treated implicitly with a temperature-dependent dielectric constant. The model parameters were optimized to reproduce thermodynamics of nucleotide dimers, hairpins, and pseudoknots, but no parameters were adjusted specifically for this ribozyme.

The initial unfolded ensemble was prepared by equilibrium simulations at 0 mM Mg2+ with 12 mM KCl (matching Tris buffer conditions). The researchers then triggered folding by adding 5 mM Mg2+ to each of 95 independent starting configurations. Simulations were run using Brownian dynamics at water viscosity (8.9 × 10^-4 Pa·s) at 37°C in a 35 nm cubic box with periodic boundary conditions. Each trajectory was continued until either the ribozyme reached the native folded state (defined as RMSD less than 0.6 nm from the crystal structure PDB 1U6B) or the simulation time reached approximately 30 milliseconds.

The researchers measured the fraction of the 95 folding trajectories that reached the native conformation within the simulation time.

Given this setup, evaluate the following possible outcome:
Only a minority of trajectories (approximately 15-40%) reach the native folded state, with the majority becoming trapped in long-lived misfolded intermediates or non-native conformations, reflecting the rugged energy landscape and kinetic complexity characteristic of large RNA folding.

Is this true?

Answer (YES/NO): NO